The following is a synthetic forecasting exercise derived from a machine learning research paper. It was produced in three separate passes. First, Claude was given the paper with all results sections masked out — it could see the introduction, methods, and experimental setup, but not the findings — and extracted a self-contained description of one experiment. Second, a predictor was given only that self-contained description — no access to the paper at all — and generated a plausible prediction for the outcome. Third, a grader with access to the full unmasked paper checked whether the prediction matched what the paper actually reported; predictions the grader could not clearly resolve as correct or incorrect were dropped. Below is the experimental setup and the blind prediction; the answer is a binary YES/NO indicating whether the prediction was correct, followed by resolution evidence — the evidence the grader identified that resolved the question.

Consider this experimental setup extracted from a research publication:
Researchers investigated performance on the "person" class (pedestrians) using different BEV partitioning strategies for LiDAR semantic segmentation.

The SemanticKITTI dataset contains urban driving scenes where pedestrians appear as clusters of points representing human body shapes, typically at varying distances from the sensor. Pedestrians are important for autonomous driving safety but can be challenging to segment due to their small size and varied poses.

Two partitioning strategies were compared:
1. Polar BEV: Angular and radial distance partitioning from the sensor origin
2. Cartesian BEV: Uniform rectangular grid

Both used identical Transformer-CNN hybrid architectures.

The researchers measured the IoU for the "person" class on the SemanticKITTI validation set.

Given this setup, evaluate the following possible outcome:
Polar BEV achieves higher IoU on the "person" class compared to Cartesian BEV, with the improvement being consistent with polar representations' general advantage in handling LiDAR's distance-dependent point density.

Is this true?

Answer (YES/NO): YES